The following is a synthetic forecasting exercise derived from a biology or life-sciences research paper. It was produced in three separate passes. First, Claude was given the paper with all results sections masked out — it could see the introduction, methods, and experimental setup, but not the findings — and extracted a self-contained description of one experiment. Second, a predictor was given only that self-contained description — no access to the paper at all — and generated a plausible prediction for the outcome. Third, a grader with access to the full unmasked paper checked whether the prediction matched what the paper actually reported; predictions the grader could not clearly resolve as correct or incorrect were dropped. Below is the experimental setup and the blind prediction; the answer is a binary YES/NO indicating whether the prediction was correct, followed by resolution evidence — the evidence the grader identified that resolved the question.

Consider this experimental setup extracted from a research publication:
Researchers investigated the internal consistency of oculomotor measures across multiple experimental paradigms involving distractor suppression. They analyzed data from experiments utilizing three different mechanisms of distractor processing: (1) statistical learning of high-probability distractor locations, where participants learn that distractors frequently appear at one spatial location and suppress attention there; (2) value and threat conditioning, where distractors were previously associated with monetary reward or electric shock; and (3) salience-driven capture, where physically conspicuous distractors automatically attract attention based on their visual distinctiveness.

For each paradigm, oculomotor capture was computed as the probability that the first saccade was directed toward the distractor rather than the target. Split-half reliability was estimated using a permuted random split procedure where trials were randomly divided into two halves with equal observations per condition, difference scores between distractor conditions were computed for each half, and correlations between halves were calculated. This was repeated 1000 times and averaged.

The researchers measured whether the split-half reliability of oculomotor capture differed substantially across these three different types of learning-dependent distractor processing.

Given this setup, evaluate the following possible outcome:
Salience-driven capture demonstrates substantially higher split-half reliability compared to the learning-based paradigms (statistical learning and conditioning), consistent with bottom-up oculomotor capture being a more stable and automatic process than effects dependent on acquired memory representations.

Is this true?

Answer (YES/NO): NO